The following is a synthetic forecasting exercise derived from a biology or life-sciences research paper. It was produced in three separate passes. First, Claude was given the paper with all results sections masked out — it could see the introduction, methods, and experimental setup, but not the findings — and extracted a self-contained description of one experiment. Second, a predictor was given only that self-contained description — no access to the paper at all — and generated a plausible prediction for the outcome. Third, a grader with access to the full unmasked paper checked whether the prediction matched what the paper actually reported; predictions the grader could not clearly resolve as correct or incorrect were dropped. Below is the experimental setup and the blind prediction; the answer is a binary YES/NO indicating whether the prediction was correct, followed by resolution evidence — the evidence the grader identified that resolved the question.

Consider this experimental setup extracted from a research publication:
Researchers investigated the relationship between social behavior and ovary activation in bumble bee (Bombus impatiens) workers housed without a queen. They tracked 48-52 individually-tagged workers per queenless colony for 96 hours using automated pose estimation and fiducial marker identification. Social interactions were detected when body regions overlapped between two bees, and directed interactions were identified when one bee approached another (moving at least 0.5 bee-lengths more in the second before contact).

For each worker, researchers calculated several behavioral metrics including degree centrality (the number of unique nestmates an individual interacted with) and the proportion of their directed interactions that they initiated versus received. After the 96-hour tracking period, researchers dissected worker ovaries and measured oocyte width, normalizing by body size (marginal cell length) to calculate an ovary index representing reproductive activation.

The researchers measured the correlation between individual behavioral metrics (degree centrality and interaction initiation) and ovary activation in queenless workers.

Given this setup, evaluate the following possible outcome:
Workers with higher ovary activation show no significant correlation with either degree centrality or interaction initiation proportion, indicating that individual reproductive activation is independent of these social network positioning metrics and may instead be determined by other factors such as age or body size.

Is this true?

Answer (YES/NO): NO